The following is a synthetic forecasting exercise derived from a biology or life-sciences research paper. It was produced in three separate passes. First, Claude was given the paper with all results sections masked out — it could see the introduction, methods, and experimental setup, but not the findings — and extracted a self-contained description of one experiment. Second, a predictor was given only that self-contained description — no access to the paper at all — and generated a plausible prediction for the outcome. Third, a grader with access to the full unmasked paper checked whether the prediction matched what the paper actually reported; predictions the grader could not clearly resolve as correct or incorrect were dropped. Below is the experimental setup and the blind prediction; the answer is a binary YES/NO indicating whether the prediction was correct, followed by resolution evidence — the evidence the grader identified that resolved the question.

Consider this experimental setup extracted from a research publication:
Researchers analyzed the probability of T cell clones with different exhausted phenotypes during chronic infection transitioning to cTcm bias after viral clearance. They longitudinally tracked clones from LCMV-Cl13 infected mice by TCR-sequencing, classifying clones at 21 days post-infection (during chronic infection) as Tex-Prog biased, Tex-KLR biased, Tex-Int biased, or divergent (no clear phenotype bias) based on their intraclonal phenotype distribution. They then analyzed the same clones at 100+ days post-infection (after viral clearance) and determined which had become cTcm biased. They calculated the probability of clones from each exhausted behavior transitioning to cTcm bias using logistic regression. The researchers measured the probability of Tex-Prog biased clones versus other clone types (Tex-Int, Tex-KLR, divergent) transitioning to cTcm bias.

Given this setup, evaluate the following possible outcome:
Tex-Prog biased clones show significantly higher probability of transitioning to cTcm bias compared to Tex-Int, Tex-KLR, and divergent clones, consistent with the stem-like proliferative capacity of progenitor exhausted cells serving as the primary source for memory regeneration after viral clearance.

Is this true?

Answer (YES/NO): YES